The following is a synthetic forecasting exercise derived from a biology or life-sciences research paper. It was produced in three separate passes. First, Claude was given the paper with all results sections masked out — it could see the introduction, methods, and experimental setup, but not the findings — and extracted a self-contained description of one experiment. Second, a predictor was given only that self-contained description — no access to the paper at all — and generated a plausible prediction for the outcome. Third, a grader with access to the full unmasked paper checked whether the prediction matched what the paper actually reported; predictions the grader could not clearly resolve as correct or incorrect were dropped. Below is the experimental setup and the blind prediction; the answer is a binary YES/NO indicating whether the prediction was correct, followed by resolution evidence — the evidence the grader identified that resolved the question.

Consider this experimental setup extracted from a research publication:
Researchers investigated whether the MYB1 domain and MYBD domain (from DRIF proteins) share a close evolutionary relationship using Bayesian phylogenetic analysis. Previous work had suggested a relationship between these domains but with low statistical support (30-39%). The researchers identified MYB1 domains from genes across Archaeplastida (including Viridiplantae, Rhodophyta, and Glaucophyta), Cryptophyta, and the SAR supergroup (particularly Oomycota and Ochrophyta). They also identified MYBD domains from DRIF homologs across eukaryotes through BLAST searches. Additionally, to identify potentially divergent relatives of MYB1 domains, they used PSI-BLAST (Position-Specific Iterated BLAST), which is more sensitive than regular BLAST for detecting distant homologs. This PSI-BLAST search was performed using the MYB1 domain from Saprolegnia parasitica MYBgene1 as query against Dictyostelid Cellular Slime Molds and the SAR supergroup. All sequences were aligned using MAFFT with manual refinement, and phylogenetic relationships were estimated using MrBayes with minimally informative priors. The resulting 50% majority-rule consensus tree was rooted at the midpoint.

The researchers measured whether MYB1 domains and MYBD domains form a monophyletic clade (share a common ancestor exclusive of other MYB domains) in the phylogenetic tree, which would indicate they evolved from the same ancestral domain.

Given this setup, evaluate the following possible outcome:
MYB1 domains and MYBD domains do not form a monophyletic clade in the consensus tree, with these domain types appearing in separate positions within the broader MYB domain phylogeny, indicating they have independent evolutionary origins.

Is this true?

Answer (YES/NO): NO